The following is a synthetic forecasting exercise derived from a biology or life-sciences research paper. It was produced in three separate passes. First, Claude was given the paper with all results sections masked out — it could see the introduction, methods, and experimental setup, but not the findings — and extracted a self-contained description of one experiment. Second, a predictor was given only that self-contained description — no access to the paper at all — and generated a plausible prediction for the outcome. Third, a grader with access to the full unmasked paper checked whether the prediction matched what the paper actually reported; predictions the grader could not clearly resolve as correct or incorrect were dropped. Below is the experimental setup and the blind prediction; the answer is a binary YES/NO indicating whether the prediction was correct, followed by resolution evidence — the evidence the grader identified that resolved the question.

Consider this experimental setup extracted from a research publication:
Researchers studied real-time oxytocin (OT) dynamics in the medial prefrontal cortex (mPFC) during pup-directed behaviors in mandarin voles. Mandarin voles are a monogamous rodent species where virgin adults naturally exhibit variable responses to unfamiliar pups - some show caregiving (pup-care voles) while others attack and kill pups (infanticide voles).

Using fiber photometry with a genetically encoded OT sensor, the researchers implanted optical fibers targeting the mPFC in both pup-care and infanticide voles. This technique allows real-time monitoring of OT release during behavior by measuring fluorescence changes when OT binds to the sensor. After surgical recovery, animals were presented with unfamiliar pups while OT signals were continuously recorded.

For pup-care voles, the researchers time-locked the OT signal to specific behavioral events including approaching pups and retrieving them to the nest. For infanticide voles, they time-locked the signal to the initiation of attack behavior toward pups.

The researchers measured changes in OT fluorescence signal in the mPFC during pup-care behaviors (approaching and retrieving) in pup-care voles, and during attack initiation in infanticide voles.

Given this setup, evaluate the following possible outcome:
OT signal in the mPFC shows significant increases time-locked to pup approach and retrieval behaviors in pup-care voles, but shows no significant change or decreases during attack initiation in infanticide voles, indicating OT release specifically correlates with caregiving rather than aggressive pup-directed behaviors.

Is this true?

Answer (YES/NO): YES